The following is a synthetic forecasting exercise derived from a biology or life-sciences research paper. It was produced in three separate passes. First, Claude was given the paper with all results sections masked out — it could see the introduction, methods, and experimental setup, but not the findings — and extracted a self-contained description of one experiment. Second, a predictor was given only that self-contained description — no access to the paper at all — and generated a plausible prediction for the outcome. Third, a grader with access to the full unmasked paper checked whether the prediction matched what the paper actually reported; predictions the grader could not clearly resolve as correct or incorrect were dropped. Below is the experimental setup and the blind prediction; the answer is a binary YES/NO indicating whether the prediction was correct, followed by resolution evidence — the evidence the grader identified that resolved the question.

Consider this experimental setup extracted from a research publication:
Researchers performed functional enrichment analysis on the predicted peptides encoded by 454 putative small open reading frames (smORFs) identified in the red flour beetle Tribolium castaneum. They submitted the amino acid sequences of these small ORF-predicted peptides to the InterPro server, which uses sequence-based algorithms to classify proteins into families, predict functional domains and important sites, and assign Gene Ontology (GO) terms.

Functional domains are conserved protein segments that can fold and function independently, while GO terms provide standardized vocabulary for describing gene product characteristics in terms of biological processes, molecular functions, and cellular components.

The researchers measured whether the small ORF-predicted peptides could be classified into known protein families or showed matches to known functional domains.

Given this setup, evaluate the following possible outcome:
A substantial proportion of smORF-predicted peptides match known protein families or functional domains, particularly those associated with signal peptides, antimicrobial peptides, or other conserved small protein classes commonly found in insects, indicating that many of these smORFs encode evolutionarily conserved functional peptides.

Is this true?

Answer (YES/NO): NO